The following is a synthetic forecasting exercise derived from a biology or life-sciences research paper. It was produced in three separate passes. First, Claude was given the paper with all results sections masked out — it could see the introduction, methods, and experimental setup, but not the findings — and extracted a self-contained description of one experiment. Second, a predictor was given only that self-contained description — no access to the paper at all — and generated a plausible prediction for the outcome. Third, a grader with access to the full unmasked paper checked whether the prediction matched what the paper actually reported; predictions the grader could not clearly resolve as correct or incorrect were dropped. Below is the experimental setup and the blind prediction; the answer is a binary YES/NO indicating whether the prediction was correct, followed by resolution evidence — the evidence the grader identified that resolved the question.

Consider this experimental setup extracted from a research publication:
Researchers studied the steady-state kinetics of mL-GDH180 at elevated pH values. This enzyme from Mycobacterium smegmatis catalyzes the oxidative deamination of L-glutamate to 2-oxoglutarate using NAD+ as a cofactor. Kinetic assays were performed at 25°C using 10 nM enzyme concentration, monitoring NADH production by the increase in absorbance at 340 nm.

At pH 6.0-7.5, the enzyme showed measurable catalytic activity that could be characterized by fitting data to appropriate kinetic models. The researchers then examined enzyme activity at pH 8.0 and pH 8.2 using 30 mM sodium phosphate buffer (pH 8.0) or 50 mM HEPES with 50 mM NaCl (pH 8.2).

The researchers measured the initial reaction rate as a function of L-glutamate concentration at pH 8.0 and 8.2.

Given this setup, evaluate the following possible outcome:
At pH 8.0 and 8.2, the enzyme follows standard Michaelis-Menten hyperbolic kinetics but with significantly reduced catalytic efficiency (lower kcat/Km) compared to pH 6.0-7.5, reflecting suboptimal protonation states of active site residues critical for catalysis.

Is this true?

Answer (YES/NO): NO